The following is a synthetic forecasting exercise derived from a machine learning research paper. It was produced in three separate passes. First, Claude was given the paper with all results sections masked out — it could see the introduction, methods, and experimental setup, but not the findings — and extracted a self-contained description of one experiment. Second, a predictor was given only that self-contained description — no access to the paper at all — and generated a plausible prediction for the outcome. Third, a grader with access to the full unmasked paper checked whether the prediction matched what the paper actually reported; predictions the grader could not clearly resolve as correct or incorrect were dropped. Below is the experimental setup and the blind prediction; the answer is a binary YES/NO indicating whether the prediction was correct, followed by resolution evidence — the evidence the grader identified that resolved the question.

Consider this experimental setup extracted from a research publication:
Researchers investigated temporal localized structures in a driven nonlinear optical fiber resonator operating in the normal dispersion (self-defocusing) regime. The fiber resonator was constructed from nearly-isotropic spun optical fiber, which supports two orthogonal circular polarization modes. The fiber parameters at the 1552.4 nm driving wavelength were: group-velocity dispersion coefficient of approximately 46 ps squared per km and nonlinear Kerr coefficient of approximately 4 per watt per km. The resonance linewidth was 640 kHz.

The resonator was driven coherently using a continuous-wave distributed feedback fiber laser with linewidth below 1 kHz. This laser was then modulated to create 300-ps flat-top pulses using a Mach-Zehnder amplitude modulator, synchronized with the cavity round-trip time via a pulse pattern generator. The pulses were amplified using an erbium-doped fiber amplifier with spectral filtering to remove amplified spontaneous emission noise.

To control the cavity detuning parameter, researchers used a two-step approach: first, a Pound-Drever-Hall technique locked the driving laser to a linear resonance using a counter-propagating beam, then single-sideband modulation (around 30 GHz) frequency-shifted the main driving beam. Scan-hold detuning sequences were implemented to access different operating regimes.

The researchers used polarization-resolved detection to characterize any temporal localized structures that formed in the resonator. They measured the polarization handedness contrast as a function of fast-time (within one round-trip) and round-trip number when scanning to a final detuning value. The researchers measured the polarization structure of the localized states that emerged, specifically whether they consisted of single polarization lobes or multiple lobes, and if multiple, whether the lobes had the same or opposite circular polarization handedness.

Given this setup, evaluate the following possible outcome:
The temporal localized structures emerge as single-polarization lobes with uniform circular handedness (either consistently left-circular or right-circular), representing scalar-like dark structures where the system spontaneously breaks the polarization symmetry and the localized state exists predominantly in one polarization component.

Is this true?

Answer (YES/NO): NO